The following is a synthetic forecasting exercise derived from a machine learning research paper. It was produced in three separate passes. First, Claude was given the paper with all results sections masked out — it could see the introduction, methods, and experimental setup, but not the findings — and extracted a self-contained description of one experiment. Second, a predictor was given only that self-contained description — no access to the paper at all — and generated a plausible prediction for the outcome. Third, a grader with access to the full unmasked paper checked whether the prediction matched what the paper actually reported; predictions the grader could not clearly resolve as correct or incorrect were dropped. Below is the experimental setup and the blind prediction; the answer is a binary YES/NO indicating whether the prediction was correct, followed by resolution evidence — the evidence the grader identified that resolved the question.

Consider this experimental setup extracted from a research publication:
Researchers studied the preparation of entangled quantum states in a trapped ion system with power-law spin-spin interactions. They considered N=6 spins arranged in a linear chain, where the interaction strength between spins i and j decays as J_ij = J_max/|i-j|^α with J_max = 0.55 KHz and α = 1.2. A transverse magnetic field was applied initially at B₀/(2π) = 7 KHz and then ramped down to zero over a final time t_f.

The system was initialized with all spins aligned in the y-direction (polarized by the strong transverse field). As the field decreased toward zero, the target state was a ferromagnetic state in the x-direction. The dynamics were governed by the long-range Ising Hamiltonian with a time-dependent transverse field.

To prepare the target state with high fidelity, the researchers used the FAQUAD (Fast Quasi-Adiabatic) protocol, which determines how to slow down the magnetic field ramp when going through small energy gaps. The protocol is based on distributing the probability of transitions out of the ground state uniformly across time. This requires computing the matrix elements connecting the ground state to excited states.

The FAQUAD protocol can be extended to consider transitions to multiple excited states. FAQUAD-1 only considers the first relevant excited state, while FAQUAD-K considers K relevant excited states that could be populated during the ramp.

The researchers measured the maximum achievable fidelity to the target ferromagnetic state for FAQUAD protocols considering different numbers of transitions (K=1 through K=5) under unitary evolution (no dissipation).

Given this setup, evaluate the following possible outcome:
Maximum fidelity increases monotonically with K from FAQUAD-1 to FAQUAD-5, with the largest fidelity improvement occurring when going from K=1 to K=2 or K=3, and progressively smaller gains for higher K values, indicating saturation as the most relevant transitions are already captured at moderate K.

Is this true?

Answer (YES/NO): NO